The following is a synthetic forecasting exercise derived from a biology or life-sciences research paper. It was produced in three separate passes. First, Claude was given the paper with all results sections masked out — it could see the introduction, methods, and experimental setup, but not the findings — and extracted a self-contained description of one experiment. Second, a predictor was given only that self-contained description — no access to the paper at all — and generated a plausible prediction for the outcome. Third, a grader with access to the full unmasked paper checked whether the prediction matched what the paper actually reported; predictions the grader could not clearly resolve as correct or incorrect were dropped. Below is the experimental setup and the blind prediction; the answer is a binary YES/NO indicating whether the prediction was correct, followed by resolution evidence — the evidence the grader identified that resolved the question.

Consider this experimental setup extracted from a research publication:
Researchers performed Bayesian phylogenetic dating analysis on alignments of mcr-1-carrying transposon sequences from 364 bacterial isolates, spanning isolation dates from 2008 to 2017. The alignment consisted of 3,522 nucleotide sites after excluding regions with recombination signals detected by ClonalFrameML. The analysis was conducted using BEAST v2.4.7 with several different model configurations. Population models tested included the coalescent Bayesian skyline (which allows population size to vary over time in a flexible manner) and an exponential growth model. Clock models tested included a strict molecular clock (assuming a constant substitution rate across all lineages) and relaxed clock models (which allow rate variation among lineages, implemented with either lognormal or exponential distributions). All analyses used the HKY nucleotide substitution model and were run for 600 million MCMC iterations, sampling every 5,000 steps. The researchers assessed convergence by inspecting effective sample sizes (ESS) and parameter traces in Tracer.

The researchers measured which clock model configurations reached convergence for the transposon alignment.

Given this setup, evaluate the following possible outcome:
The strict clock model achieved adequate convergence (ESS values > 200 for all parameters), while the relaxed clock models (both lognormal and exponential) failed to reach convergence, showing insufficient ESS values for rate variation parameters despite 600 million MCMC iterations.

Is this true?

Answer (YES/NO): YES